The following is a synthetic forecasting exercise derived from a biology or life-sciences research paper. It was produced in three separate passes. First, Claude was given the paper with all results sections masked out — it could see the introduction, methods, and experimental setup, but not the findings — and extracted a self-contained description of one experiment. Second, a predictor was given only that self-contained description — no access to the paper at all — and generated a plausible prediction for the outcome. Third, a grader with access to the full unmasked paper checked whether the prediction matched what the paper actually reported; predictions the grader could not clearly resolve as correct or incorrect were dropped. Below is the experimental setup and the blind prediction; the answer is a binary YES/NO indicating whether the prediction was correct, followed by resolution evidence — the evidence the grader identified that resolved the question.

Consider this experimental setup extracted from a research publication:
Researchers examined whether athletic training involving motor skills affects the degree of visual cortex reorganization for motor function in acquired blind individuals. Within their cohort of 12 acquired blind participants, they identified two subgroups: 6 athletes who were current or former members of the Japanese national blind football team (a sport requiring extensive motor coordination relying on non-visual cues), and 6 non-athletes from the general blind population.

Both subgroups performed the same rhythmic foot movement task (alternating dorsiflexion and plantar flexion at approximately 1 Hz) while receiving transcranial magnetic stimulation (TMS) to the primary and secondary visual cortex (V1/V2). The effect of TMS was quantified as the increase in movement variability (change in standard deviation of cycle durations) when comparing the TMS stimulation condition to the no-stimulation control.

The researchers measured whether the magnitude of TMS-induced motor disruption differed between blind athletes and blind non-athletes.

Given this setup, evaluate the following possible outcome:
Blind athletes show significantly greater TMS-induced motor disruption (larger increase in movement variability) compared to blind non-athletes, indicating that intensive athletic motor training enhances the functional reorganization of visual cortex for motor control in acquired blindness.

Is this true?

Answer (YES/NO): NO